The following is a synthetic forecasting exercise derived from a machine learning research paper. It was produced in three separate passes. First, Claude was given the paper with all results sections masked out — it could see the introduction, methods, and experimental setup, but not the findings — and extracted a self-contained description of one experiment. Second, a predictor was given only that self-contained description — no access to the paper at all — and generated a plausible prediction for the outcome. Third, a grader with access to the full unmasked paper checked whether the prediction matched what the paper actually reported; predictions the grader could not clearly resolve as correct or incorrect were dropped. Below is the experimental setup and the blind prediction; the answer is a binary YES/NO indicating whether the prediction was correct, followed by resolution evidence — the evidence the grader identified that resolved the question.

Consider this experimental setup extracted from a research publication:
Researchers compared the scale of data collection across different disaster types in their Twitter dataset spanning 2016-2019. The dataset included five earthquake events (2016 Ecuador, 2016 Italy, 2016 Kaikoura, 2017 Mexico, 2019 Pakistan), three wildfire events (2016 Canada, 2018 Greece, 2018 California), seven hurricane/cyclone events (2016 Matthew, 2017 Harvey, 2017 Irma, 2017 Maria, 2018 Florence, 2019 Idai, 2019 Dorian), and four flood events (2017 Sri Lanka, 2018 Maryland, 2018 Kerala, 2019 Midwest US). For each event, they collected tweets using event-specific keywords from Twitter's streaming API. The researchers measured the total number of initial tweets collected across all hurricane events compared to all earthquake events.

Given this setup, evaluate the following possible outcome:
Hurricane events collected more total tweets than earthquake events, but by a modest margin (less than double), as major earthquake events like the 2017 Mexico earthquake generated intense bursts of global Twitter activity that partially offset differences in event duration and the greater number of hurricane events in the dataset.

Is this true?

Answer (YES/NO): NO